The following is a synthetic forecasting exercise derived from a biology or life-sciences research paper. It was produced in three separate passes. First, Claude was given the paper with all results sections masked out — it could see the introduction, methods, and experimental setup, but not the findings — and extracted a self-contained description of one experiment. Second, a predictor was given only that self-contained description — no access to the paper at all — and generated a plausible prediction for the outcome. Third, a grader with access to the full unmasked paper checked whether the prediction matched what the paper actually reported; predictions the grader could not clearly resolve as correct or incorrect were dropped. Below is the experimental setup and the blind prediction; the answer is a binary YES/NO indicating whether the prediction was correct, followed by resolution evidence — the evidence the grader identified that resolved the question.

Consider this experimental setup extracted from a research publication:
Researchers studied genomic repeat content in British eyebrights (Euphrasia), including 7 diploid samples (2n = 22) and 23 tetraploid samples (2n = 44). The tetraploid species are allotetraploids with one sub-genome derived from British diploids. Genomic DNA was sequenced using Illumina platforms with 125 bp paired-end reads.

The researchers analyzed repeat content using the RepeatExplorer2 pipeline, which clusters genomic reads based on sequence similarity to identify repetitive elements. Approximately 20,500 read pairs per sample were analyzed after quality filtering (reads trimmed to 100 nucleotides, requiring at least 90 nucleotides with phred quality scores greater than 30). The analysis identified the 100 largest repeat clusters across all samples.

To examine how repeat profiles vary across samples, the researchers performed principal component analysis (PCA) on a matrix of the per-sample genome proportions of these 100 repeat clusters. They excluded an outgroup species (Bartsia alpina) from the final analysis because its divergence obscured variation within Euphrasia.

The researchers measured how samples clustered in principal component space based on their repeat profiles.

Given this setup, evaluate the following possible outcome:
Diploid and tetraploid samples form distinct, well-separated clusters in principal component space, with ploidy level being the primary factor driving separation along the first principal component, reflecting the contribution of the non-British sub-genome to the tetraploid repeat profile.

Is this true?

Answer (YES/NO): NO